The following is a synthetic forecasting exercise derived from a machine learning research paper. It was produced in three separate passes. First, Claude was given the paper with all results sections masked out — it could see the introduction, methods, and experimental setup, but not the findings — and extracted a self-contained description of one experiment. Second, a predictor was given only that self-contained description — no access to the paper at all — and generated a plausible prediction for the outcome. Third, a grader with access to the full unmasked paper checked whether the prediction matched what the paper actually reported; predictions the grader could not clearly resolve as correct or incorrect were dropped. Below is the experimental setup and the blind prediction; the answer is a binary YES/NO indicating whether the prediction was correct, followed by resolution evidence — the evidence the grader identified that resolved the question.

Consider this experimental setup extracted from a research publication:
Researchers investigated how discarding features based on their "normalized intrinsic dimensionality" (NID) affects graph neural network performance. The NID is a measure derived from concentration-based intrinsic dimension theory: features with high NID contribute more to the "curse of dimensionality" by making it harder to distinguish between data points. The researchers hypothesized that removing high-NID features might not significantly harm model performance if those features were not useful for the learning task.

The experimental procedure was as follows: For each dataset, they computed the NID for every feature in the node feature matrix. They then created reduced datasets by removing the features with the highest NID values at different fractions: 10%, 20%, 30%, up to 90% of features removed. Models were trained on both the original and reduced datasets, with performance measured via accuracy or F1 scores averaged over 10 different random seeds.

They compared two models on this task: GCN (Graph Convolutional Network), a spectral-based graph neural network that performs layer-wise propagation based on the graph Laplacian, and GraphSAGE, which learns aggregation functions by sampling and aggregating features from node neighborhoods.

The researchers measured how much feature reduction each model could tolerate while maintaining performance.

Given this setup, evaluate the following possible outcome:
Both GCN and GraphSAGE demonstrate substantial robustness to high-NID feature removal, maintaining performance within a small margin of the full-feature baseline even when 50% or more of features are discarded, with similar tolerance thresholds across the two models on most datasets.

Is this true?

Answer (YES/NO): NO